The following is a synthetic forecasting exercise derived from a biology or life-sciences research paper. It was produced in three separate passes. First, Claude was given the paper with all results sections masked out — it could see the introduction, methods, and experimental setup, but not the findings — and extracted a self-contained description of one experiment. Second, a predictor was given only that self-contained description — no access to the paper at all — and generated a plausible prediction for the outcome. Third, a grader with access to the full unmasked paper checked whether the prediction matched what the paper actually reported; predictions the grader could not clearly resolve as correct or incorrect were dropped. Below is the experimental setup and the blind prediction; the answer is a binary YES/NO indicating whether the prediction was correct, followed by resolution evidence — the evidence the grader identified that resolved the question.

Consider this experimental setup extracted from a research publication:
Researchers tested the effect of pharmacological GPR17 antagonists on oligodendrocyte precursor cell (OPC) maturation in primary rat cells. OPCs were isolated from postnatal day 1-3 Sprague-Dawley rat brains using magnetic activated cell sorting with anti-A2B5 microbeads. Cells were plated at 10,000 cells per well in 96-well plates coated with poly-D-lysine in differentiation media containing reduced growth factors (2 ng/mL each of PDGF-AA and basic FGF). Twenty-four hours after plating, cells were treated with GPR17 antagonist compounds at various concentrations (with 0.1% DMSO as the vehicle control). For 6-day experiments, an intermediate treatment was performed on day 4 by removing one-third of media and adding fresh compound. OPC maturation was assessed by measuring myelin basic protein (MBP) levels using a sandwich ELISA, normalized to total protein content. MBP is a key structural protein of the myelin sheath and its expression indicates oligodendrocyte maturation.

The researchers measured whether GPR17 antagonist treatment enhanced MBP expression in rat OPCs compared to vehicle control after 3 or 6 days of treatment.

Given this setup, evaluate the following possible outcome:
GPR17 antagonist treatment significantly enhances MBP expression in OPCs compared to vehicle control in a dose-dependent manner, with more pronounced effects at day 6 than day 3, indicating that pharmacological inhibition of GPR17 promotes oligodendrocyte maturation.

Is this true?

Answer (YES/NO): NO